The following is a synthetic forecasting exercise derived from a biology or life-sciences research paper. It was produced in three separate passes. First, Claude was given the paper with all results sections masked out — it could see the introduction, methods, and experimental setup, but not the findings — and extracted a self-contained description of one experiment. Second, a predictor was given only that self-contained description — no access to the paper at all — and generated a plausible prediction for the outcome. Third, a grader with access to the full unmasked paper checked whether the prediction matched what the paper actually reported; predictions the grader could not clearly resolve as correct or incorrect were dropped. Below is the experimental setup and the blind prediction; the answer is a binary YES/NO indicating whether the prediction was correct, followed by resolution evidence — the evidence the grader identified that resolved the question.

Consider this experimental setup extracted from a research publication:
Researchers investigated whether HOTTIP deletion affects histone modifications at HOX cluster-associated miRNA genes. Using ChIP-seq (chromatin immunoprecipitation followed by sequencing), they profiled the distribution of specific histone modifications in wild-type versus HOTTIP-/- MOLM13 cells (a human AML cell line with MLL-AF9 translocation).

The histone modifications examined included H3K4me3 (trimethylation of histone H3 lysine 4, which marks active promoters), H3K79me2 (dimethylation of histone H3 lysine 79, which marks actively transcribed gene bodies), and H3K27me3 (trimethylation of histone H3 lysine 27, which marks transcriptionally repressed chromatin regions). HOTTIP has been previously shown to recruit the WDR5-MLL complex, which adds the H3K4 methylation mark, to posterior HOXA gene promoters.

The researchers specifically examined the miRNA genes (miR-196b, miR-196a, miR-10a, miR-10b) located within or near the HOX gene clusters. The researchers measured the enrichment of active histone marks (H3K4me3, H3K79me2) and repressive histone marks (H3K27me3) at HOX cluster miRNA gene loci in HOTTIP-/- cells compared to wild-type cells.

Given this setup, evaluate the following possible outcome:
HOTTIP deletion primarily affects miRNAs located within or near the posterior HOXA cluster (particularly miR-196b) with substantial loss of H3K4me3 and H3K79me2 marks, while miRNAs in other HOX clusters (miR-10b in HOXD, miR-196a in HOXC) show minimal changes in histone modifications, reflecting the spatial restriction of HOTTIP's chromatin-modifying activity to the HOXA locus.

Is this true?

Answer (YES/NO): NO